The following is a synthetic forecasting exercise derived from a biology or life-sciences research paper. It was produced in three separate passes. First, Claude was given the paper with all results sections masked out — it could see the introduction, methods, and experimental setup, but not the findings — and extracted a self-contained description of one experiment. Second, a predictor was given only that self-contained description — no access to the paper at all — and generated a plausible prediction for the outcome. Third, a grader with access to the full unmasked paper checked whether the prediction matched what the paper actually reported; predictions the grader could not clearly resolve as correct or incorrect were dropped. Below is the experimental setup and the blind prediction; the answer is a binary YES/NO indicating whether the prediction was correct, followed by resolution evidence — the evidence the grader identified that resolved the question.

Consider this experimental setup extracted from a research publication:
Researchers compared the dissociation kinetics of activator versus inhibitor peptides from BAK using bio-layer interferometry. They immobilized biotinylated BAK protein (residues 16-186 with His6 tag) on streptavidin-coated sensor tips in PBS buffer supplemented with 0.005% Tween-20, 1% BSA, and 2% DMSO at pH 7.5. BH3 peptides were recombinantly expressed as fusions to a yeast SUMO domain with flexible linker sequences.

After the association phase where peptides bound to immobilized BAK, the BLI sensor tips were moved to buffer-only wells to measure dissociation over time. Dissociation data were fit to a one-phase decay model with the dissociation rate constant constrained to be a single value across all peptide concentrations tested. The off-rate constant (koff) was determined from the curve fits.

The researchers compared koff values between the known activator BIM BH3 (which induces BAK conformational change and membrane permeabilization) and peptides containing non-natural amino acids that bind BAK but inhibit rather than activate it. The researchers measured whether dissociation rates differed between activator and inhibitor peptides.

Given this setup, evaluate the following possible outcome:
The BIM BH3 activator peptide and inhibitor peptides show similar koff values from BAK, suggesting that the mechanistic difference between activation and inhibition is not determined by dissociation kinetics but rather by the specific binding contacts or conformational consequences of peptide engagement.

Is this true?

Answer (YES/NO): YES